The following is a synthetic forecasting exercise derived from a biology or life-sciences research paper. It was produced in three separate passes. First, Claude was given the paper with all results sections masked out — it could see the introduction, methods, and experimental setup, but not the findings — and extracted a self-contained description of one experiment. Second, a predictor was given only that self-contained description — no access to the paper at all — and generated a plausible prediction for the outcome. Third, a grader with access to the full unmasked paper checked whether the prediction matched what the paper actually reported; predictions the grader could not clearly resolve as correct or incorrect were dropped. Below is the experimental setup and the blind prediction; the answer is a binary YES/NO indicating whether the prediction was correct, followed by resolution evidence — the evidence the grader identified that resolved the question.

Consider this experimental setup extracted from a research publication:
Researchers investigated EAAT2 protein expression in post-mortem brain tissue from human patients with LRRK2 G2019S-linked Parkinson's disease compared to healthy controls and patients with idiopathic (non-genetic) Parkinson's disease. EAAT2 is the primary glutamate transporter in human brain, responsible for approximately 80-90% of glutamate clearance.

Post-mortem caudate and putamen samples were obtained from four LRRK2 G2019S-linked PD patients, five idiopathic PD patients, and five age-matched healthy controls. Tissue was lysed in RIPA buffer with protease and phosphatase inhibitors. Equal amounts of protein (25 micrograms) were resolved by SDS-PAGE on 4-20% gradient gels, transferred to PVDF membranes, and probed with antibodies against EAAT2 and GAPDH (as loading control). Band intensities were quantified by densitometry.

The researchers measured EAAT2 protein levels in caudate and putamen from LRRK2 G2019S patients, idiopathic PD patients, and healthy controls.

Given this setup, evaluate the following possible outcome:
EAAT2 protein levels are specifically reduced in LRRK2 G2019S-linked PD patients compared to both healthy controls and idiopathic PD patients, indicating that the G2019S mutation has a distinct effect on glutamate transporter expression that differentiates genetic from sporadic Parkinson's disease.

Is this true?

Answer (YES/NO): NO